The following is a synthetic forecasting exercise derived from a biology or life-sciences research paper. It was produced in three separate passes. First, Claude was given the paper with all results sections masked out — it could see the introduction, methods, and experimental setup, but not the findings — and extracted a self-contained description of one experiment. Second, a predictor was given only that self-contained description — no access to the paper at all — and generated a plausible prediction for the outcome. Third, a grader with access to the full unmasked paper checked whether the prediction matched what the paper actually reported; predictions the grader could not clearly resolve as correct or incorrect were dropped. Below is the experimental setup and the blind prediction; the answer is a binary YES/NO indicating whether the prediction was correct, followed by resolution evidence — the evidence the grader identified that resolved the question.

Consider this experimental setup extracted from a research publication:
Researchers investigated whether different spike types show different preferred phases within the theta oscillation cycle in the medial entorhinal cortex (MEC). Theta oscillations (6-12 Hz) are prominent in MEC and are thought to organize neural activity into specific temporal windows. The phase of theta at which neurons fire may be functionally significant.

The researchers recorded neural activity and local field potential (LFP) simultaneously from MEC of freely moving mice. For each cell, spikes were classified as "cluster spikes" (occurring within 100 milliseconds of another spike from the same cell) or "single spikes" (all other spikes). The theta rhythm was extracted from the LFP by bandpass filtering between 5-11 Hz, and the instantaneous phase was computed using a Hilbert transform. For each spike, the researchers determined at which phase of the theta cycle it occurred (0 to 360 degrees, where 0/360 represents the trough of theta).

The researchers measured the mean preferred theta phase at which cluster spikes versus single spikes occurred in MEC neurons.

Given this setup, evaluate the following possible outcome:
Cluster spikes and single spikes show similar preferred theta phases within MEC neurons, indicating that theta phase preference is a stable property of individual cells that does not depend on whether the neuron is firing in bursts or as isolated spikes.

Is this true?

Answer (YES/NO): NO